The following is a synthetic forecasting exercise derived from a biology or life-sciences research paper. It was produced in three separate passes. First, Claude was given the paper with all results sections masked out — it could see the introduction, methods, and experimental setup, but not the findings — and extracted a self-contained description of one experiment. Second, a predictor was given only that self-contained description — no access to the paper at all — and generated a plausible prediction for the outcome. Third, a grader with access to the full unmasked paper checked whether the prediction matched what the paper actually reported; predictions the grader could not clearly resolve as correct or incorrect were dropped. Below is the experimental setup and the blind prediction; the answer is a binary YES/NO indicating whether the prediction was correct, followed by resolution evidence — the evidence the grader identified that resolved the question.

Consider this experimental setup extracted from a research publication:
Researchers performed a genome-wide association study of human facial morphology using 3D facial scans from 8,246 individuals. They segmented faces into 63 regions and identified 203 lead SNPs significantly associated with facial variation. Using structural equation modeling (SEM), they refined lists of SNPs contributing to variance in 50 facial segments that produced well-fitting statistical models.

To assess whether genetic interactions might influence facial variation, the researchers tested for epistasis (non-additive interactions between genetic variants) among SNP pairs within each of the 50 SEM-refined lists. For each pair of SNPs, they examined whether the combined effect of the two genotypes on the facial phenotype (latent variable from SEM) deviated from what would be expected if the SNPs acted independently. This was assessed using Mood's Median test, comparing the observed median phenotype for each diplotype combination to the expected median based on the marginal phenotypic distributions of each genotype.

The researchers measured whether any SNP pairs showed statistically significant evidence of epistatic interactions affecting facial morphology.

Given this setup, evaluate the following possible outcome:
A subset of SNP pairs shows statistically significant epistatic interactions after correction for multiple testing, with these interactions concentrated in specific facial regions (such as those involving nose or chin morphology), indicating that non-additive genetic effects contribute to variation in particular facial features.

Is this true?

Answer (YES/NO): NO